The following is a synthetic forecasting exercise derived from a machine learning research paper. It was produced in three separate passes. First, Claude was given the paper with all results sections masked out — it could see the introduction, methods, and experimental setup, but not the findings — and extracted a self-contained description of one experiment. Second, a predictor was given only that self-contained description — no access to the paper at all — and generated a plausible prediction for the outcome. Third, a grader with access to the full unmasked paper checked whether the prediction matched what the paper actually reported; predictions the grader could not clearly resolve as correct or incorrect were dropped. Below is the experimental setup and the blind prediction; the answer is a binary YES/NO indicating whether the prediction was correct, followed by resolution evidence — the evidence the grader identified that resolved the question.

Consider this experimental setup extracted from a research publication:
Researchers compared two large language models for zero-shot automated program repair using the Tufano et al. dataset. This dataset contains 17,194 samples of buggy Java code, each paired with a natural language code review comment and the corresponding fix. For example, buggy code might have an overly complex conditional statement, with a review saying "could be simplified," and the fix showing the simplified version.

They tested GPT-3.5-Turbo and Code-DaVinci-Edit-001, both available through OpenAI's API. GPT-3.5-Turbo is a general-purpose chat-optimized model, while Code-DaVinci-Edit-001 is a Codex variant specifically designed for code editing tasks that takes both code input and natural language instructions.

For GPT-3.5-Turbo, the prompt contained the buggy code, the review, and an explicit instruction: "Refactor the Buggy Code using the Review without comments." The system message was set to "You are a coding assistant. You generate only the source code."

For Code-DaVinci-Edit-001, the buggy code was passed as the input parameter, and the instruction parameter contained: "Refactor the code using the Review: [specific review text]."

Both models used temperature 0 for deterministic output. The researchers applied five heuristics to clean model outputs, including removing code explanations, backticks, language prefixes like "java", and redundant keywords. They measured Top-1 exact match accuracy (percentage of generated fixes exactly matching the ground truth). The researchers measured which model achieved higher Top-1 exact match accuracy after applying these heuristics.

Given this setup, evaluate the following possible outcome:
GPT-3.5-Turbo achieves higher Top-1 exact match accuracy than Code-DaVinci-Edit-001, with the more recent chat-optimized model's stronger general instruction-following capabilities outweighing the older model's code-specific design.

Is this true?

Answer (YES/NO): NO